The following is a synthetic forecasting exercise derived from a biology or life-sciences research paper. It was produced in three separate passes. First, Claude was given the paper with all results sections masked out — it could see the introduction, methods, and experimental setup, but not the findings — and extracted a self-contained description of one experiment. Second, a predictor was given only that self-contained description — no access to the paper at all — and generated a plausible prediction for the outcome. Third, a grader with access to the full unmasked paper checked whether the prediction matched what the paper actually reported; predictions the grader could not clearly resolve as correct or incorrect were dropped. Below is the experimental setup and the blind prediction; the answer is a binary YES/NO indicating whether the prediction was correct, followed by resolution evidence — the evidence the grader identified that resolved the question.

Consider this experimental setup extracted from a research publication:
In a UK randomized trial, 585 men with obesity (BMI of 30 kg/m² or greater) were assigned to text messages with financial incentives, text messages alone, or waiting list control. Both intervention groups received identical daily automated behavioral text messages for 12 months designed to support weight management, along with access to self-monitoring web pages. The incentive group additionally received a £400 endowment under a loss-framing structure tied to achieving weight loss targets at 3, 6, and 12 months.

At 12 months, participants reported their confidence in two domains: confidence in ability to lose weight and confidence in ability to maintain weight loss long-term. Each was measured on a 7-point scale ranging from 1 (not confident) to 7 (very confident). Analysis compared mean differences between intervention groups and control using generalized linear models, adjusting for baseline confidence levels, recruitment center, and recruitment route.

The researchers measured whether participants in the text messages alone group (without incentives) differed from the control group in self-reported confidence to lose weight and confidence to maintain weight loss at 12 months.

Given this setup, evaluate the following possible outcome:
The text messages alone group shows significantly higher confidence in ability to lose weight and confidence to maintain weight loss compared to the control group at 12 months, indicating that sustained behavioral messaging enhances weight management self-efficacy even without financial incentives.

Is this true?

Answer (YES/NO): NO